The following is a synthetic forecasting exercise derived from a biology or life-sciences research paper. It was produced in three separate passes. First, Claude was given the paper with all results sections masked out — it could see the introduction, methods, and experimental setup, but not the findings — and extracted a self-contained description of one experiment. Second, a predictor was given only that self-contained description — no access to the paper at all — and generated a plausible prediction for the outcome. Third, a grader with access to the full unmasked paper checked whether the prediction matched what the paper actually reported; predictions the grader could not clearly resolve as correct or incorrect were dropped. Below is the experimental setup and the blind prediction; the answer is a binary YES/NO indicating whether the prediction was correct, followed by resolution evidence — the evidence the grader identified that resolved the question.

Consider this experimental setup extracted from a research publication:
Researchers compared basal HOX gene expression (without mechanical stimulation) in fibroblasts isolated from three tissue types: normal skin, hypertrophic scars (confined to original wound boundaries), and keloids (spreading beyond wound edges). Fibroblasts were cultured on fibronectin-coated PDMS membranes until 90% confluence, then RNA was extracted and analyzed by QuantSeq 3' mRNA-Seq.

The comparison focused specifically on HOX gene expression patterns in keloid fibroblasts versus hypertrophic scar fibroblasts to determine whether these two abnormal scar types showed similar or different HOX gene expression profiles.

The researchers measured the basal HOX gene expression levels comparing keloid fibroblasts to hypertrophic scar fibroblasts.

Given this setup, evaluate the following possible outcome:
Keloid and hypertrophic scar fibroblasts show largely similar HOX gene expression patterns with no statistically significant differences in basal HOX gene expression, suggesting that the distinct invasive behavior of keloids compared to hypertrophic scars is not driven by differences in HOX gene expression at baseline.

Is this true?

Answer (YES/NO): NO